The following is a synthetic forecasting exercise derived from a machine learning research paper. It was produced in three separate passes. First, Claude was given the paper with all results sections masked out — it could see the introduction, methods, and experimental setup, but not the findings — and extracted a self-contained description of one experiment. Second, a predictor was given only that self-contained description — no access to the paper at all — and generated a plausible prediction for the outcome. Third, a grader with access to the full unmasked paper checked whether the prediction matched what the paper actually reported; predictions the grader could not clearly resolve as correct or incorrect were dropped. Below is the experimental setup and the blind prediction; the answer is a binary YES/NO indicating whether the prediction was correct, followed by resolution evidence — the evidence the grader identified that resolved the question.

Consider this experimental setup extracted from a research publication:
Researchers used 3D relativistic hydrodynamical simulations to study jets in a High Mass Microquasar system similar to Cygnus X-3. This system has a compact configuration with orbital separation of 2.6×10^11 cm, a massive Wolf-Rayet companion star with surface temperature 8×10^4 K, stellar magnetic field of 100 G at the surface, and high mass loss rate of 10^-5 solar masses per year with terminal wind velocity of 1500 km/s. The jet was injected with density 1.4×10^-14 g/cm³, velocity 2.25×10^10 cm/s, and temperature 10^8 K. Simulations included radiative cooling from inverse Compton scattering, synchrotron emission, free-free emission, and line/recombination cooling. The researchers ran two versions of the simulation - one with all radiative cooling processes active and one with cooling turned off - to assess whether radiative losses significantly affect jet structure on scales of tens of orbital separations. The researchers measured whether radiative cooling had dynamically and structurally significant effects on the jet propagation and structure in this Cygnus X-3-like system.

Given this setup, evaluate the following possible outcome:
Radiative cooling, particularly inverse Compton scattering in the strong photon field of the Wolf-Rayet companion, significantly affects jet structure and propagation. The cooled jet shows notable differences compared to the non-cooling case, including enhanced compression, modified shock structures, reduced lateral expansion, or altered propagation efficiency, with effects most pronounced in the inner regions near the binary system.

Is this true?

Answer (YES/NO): NO